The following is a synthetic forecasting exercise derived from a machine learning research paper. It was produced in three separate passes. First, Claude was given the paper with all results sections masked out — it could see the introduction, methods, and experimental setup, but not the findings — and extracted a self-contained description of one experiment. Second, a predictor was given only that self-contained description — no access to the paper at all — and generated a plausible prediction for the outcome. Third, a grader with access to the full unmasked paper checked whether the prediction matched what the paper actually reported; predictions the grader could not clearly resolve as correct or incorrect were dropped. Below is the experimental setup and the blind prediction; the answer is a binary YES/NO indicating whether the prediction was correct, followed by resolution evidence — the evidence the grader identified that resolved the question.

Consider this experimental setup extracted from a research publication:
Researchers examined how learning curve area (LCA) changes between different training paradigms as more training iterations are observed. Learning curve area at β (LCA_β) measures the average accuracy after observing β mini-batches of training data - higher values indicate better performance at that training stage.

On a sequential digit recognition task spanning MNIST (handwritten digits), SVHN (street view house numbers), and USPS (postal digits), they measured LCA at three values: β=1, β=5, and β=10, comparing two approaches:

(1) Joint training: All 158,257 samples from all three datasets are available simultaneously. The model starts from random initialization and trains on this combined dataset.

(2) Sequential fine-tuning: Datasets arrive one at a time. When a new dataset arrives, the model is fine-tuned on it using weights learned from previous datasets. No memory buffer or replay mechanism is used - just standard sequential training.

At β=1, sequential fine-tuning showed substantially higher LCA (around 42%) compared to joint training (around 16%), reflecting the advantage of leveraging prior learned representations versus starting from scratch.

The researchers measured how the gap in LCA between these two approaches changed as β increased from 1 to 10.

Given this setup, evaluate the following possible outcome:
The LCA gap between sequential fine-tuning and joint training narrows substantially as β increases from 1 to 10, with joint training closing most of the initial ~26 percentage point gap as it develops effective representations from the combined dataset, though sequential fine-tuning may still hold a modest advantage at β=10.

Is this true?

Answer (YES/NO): NO